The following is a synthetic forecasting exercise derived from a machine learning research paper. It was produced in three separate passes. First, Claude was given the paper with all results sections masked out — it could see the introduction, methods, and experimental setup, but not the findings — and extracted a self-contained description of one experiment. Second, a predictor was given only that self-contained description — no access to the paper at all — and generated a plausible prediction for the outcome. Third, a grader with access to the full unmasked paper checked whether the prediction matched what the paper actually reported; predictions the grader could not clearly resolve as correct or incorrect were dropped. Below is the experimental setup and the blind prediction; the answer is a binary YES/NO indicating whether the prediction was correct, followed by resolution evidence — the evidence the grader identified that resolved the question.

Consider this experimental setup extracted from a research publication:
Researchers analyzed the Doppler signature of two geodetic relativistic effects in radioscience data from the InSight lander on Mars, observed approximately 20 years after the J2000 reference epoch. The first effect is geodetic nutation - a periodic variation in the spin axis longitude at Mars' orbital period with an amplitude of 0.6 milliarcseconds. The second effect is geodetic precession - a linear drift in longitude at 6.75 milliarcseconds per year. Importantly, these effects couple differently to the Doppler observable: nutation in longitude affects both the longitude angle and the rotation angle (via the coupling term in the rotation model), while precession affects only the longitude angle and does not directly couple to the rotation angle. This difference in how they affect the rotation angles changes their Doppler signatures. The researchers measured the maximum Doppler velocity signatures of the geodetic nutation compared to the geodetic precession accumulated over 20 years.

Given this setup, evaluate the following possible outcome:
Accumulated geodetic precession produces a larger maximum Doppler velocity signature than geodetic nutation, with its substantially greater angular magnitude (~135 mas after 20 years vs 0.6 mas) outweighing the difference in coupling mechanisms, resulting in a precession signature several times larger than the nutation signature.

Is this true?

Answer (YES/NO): YES